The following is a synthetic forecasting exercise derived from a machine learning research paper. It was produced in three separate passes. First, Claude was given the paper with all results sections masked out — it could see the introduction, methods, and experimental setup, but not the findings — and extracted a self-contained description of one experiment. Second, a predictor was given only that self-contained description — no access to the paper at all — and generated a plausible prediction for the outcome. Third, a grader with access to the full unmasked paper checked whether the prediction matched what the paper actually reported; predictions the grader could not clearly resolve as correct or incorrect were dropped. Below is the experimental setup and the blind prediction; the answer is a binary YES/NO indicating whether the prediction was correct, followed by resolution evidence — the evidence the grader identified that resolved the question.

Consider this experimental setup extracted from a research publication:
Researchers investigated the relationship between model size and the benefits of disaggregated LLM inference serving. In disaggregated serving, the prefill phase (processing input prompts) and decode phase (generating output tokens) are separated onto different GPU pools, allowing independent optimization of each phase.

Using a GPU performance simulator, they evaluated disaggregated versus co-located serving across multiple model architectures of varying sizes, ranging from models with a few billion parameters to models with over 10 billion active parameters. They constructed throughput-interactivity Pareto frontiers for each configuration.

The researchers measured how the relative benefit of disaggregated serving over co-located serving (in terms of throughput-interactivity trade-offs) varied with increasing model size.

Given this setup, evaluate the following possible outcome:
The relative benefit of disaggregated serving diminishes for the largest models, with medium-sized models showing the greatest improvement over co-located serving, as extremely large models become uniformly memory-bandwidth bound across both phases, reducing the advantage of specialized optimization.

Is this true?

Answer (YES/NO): NO